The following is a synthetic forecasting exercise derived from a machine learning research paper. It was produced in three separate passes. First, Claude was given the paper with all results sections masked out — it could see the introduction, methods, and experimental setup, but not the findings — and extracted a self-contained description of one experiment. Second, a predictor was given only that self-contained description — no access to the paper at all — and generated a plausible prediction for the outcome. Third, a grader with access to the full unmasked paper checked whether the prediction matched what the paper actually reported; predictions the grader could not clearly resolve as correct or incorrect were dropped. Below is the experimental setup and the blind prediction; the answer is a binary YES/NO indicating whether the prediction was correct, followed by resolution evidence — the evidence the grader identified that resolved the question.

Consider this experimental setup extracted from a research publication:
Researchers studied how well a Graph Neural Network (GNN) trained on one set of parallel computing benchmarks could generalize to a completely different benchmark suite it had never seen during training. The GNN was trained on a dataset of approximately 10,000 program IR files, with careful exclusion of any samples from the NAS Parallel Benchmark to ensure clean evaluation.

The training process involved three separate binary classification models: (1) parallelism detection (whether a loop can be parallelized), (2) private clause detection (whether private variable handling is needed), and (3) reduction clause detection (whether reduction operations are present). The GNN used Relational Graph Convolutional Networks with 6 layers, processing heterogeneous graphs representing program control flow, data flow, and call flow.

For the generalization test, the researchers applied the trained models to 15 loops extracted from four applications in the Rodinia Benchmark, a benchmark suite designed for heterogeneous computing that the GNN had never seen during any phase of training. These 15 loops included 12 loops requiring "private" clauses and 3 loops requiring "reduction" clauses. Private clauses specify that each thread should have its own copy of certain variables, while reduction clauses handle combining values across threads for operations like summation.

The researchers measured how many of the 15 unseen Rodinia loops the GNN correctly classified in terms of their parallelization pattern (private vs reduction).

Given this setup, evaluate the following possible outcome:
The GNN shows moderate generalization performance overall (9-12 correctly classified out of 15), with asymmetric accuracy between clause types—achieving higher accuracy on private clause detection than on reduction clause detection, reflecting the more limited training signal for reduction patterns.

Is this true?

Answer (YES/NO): NO